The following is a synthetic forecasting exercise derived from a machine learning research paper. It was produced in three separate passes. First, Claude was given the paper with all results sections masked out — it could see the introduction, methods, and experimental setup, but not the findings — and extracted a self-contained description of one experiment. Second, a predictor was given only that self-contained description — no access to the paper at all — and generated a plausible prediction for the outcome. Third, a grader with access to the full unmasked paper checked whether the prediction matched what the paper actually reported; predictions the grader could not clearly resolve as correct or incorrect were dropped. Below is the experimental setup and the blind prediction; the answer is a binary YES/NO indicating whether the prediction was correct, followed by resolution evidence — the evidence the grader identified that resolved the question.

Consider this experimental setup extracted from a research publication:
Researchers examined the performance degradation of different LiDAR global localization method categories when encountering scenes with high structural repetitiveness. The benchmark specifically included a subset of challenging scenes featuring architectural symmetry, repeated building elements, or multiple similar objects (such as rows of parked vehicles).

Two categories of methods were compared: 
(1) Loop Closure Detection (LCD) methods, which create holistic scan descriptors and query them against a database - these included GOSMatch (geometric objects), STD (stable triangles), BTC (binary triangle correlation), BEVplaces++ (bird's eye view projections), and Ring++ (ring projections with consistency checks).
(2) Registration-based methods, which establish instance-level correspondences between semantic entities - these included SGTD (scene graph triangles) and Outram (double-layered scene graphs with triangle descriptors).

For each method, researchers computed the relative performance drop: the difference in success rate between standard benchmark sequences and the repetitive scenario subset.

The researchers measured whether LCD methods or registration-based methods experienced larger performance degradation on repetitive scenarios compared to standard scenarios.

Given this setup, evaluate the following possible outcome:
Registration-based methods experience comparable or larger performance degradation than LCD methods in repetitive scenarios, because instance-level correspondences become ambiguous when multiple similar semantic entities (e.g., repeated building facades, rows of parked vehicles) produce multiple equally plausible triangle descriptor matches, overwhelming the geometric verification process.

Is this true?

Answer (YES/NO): YES